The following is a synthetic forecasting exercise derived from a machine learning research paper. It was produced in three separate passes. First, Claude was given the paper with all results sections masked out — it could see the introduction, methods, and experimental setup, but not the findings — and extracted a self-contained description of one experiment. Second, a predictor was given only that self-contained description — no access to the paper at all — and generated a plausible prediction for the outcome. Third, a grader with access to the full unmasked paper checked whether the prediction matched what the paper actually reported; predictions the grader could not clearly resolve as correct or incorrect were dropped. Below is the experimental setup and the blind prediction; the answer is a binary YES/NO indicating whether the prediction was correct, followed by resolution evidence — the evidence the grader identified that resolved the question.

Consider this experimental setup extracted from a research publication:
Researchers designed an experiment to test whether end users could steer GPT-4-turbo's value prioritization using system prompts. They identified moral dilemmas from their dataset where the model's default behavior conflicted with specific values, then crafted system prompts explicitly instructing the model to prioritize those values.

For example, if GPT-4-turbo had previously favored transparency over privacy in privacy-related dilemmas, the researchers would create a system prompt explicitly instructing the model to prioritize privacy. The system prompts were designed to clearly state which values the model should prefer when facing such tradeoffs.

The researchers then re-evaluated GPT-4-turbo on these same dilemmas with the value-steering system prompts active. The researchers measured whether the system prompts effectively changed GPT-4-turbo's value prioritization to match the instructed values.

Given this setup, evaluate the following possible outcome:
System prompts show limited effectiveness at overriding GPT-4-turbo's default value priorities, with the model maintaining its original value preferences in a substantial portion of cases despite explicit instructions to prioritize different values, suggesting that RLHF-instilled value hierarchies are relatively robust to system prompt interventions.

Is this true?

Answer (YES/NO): YES